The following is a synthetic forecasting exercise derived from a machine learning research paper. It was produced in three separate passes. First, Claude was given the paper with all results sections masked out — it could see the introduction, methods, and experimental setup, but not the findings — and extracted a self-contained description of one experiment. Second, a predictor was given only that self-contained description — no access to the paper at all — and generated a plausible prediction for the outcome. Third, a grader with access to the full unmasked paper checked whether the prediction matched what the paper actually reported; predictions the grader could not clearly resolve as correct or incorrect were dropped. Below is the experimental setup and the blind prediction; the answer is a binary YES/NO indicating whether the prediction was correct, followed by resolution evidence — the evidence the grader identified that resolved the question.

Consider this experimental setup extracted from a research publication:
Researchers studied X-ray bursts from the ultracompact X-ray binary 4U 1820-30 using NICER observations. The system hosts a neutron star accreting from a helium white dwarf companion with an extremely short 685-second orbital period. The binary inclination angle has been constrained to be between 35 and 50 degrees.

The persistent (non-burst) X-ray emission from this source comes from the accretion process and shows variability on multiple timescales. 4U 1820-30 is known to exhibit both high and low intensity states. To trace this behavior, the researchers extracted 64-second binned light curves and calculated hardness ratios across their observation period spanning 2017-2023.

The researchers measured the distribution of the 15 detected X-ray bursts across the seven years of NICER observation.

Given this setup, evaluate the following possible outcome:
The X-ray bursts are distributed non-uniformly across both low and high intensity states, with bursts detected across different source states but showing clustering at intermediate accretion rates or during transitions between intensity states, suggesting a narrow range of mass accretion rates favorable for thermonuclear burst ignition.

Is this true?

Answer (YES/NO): NO